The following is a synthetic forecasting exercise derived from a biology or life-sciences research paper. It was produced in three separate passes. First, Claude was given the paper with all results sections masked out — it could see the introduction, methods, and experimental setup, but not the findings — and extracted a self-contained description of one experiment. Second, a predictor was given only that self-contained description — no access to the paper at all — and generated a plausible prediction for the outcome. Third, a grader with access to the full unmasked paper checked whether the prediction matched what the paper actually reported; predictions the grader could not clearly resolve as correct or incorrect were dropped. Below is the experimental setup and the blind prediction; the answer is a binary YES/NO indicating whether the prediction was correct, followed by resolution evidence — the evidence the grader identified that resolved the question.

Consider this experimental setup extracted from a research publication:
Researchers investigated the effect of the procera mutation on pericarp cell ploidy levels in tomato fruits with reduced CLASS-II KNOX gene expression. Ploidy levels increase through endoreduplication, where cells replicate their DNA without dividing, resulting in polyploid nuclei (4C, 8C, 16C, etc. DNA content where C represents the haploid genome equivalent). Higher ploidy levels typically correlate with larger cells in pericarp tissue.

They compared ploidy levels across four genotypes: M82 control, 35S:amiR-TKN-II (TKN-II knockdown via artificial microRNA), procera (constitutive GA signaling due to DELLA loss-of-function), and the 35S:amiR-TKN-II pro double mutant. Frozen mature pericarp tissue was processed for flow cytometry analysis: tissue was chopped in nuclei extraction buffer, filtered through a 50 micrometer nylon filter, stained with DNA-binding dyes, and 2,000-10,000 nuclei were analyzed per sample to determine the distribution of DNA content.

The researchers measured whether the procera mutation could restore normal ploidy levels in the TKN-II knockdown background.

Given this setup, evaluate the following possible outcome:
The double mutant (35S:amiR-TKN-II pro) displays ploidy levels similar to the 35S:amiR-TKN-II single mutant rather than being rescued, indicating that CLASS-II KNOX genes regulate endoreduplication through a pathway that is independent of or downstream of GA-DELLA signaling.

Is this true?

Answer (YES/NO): YES